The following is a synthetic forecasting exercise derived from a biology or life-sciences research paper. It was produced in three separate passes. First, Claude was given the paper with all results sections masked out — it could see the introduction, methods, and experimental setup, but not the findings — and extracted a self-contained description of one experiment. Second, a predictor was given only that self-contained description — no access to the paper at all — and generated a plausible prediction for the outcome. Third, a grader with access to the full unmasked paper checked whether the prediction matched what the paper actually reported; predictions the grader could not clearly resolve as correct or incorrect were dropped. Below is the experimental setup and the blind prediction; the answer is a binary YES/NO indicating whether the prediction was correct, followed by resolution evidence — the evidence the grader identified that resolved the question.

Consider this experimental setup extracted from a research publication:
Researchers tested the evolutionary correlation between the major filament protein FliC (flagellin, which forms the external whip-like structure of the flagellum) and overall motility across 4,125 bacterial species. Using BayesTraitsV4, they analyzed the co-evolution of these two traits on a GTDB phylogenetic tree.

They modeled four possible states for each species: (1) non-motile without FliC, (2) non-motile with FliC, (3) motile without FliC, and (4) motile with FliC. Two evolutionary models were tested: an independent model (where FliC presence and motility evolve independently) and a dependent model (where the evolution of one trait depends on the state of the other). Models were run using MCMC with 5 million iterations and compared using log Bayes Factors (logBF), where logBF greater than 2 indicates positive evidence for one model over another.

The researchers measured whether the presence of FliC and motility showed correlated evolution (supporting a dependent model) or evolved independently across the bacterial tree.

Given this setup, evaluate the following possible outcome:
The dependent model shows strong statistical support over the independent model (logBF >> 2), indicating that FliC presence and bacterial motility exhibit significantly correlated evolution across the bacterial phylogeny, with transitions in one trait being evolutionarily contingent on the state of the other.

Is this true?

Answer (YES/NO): YES